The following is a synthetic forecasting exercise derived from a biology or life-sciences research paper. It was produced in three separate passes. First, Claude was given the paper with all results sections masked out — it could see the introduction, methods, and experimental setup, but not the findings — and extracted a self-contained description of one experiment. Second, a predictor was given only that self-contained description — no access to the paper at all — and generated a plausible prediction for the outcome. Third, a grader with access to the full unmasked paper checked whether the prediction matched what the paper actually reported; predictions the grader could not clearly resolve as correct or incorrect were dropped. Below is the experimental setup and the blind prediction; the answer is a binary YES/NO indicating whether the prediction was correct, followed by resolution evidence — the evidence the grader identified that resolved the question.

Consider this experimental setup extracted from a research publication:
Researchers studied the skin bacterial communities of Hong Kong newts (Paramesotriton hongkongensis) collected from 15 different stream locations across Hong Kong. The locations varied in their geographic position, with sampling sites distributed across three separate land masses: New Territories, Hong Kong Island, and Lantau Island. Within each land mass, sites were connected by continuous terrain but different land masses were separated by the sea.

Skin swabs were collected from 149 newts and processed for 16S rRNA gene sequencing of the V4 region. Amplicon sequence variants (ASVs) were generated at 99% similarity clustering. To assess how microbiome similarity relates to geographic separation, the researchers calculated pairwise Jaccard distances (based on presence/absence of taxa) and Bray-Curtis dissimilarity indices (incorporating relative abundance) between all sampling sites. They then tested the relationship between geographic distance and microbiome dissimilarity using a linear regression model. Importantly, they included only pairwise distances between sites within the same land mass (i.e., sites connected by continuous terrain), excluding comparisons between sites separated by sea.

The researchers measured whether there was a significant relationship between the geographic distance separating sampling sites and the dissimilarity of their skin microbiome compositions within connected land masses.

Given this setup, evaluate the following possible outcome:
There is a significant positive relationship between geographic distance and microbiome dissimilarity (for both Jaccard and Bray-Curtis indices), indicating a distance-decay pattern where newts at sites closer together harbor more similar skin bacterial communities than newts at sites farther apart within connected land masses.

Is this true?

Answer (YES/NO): YES